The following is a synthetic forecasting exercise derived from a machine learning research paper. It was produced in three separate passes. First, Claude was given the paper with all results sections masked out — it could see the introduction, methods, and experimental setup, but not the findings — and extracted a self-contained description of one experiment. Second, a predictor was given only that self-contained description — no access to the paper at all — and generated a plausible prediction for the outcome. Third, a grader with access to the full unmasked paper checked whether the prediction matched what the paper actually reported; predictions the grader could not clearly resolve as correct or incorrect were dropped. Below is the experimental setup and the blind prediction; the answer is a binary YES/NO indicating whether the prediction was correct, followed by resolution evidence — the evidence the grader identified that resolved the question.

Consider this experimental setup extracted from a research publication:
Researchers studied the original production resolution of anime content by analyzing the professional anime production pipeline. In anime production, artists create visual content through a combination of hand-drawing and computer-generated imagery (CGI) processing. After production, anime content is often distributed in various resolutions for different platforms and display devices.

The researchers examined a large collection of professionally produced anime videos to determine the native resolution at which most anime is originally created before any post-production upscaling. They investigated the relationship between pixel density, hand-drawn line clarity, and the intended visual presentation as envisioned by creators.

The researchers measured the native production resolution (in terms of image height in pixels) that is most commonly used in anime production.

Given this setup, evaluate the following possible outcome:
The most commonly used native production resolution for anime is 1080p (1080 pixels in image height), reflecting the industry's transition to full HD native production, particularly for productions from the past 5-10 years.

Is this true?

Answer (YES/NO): NO